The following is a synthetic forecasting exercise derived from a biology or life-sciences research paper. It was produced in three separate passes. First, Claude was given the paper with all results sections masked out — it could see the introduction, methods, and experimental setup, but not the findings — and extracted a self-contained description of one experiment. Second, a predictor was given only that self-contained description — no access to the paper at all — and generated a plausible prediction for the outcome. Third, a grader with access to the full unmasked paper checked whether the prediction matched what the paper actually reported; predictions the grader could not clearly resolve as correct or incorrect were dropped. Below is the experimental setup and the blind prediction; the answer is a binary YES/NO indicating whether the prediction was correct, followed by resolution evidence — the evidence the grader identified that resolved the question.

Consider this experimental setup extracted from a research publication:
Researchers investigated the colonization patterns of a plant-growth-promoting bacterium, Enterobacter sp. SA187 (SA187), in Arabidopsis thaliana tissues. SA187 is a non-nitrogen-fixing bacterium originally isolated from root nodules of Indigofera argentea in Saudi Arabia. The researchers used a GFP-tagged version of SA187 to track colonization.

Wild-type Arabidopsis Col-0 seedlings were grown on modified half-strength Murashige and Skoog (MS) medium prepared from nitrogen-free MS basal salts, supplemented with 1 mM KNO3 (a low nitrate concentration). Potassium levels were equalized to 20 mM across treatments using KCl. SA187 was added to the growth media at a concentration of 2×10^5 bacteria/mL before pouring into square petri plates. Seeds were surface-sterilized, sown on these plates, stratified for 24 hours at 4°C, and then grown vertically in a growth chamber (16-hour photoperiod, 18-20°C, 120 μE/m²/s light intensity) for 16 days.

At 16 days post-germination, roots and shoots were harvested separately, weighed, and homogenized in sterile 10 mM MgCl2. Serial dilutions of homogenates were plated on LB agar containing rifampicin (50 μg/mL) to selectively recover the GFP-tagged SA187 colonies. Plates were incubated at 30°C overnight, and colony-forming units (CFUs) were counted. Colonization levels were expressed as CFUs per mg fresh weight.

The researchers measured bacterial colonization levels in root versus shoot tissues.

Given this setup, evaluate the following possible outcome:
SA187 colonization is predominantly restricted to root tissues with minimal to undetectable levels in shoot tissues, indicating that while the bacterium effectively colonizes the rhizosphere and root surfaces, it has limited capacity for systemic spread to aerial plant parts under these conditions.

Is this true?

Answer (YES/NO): NO